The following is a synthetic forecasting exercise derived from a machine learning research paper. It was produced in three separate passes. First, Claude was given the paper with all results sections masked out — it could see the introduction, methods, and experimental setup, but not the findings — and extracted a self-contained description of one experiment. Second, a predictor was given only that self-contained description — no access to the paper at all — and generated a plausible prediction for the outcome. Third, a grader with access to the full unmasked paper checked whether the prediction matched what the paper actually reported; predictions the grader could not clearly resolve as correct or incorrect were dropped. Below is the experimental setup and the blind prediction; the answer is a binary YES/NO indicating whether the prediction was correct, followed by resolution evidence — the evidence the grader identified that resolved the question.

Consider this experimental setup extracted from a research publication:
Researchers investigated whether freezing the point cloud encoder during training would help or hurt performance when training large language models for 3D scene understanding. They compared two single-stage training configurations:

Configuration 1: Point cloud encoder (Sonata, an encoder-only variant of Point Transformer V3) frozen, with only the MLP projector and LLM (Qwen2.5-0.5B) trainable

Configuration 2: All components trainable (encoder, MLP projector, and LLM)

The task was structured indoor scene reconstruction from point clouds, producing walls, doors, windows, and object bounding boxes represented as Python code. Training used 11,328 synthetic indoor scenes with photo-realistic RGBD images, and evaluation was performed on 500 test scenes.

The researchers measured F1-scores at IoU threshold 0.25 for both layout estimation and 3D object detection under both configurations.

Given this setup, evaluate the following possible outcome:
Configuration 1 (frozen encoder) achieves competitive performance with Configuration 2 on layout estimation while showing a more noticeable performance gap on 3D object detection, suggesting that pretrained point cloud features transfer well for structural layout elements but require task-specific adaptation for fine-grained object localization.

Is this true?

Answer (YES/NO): NO